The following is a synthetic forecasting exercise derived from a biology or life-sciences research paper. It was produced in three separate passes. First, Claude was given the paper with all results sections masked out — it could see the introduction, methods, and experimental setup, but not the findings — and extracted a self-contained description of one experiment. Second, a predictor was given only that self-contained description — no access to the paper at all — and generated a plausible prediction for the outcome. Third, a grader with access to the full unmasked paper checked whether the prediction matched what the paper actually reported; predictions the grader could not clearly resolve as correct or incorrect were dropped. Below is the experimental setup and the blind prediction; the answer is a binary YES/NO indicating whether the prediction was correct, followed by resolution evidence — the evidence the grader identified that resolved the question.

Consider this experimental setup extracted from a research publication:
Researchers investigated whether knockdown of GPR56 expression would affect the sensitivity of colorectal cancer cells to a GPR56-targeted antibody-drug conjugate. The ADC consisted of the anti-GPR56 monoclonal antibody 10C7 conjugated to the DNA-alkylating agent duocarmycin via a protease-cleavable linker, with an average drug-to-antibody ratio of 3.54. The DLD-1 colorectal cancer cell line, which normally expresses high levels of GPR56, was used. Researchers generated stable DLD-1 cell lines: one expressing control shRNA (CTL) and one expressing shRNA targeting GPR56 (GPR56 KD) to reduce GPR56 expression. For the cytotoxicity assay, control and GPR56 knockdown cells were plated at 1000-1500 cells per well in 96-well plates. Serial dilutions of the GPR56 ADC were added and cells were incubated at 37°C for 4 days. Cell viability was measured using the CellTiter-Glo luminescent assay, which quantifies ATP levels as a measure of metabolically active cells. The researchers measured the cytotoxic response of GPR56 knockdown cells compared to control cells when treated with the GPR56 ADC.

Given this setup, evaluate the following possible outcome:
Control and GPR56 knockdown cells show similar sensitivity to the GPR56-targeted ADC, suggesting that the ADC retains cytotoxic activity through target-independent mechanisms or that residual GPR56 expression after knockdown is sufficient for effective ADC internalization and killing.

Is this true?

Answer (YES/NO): NO